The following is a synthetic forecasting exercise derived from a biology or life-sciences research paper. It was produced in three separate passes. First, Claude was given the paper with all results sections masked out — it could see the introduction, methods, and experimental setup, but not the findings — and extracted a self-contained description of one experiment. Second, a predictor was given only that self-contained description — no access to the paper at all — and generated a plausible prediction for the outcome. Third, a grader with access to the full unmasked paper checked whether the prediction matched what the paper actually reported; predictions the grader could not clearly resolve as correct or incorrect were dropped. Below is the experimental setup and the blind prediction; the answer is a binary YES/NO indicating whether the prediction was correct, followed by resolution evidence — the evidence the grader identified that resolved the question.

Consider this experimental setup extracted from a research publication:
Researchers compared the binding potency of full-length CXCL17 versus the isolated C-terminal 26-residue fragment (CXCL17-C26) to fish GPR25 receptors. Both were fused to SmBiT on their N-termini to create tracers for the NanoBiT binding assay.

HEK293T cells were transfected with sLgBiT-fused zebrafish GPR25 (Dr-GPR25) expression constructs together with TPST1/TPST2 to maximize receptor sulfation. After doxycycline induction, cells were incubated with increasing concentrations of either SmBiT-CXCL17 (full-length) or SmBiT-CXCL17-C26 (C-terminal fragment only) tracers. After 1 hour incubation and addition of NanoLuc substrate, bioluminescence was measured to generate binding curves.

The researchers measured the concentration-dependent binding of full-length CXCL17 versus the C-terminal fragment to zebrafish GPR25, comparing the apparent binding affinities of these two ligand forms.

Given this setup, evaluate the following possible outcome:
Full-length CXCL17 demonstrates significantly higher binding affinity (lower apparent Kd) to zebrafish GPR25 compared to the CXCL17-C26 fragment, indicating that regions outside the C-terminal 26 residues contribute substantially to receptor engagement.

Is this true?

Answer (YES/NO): NO